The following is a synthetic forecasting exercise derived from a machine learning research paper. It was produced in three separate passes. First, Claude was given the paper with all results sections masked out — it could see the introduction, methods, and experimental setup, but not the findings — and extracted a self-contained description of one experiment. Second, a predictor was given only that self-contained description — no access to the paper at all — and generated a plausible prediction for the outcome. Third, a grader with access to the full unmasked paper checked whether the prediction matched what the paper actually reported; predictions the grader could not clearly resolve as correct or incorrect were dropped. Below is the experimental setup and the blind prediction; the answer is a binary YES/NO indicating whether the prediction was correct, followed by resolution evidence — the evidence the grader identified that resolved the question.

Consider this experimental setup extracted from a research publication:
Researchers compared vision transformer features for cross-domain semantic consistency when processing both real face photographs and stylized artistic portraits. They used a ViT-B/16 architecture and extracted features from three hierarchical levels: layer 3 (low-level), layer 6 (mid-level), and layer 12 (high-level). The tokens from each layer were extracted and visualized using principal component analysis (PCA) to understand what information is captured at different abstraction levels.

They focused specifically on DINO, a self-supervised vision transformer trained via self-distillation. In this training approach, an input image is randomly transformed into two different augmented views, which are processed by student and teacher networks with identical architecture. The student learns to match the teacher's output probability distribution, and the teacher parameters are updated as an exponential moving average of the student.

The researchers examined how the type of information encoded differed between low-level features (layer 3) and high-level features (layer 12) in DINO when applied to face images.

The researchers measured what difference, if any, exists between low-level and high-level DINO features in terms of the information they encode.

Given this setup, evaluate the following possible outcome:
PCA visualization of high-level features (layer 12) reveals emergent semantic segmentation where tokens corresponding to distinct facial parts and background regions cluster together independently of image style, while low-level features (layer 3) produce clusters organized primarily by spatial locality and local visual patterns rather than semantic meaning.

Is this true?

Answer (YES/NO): NO